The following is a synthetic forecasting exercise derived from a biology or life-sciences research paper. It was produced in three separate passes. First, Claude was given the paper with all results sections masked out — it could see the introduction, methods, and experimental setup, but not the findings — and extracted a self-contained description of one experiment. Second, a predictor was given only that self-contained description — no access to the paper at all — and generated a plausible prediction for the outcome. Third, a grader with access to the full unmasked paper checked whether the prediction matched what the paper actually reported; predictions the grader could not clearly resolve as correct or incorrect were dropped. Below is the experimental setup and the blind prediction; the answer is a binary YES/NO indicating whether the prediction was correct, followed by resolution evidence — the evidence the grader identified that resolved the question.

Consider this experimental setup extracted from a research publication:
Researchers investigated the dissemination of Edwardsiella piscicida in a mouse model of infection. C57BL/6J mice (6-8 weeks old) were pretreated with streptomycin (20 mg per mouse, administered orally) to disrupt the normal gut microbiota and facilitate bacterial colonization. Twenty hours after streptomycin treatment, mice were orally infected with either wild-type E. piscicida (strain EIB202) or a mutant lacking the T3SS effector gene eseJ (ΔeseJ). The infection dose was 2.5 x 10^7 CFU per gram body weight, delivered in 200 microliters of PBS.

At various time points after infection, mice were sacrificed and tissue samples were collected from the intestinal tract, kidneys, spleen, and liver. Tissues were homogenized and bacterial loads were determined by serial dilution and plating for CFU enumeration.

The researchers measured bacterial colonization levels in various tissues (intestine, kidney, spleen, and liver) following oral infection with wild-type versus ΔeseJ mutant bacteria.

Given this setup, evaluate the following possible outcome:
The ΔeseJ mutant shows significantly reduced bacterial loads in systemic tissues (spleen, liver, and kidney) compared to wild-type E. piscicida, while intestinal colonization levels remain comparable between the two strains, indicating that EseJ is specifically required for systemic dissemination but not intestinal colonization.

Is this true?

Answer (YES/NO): NO